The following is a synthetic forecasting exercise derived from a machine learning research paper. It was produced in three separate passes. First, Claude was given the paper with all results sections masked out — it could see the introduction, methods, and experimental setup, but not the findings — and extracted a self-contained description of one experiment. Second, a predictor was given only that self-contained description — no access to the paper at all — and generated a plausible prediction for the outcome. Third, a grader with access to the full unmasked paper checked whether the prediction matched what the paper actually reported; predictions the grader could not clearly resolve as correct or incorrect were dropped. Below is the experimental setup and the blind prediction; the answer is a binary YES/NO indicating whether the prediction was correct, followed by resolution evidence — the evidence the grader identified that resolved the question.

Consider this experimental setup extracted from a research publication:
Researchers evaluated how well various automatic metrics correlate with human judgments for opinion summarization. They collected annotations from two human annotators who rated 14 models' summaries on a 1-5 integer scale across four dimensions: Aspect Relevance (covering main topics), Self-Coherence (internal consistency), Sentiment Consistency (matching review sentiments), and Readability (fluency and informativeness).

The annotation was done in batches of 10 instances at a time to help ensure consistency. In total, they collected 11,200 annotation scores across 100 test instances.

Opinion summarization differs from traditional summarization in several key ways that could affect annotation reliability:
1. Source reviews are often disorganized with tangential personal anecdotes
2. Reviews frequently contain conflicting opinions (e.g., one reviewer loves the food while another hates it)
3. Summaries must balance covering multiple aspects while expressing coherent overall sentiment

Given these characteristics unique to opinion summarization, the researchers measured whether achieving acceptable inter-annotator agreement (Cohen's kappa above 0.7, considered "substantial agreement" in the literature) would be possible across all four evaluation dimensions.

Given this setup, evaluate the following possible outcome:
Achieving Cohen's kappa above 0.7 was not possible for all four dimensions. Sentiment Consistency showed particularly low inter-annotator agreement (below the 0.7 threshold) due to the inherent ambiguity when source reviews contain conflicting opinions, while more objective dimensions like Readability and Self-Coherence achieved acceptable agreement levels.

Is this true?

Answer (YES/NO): NO